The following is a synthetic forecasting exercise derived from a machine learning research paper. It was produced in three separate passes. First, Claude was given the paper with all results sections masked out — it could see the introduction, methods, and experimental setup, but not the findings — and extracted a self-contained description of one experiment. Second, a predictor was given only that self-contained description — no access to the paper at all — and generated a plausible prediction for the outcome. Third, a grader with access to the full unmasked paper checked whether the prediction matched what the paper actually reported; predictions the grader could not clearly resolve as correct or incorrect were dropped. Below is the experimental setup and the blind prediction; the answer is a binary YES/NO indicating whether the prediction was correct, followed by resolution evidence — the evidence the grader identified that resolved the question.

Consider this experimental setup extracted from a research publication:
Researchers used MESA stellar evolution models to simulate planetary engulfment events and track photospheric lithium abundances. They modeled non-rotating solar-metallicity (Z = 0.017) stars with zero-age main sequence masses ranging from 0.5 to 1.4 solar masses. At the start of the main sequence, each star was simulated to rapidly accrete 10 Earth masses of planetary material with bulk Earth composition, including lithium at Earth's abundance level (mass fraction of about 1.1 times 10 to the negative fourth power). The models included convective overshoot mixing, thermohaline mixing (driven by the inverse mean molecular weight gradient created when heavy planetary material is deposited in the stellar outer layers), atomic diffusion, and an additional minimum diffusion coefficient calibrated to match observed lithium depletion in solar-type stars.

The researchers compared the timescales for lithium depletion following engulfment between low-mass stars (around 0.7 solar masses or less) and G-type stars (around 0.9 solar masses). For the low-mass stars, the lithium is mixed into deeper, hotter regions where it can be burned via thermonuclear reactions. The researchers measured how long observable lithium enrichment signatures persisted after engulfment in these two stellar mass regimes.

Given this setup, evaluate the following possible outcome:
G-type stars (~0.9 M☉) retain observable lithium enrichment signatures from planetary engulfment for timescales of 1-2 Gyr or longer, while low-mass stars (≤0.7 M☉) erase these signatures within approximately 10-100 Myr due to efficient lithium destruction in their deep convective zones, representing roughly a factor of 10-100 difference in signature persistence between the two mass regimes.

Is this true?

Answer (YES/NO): NO